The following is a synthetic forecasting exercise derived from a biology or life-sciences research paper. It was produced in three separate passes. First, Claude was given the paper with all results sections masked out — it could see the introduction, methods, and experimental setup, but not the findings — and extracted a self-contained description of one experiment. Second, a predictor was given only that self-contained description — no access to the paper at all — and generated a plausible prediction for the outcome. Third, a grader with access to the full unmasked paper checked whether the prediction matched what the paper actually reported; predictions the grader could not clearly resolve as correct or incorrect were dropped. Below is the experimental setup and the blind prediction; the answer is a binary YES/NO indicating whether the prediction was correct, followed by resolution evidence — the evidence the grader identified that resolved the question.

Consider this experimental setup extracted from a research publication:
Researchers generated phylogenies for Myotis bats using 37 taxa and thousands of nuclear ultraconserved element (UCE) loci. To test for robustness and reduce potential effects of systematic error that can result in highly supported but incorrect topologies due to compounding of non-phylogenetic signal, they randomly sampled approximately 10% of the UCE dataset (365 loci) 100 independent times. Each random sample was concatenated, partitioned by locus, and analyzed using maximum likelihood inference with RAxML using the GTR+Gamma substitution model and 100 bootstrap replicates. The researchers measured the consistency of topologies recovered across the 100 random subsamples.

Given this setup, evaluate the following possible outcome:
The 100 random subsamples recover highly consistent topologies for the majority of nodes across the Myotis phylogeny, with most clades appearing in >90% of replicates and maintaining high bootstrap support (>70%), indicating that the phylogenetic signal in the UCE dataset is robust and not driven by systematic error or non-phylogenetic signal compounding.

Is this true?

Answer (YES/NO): NO